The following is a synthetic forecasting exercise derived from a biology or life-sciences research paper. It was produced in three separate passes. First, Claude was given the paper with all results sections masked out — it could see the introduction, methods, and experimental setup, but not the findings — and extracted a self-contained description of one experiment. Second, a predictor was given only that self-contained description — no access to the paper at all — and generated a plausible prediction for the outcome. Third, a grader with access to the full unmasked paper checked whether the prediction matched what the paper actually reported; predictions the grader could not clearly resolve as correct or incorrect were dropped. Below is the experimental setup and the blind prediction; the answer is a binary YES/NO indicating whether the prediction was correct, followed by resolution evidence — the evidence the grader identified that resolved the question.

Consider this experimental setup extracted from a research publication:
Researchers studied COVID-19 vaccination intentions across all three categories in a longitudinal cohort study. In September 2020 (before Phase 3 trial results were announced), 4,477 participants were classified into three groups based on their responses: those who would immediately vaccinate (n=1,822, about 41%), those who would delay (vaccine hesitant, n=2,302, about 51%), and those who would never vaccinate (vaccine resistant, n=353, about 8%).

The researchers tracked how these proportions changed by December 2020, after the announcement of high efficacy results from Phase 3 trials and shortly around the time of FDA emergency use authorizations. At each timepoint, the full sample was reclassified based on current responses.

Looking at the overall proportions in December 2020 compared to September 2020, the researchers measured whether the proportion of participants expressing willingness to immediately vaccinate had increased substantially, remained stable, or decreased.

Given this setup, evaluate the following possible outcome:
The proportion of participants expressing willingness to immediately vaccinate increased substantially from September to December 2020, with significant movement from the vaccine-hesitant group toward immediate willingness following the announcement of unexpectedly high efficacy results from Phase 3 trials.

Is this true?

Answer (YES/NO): YES